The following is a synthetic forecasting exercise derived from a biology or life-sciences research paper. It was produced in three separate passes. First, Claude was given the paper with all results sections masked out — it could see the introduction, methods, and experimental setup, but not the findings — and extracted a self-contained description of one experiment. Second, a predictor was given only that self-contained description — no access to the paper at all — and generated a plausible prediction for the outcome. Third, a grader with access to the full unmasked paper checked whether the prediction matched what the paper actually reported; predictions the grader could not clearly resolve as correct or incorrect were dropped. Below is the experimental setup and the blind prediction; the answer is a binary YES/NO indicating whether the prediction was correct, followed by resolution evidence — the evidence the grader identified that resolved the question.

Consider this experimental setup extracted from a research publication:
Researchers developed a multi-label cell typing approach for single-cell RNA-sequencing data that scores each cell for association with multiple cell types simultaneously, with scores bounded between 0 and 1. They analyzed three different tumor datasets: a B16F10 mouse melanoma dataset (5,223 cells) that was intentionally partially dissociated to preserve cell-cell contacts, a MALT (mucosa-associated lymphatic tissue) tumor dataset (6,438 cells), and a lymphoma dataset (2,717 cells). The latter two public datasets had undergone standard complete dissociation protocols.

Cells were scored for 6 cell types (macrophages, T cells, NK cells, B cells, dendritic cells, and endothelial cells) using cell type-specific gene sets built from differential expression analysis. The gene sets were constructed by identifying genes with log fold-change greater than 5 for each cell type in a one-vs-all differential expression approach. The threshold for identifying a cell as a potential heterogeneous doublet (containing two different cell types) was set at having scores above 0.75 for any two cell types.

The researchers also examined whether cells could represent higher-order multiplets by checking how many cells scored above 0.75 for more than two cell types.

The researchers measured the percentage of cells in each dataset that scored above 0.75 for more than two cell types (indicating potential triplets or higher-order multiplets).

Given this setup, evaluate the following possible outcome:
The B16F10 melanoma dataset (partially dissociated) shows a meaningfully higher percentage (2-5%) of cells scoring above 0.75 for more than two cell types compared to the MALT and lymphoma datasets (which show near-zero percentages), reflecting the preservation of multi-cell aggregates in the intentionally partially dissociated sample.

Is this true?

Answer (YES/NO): NO